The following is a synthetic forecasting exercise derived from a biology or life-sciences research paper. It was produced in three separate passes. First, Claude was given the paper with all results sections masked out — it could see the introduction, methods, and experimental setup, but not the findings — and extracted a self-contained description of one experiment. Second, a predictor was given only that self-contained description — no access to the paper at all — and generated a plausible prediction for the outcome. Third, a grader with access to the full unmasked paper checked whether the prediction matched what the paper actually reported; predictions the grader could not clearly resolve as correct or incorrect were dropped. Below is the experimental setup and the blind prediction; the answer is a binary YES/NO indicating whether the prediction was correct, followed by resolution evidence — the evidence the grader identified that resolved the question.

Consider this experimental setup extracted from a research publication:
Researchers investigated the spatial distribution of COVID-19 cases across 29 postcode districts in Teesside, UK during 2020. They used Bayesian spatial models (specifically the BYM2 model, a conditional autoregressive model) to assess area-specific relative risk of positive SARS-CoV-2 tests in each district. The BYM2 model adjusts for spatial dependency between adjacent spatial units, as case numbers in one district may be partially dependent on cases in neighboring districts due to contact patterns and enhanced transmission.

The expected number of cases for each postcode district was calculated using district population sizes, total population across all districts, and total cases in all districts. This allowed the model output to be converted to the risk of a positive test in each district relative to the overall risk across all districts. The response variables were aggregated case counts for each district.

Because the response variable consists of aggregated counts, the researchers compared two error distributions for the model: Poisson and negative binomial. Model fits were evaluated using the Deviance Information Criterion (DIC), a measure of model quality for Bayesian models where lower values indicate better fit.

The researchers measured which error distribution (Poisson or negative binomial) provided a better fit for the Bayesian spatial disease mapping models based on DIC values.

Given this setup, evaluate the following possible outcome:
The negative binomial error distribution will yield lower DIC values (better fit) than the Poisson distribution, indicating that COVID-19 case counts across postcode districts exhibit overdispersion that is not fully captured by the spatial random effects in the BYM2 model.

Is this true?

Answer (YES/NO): NO